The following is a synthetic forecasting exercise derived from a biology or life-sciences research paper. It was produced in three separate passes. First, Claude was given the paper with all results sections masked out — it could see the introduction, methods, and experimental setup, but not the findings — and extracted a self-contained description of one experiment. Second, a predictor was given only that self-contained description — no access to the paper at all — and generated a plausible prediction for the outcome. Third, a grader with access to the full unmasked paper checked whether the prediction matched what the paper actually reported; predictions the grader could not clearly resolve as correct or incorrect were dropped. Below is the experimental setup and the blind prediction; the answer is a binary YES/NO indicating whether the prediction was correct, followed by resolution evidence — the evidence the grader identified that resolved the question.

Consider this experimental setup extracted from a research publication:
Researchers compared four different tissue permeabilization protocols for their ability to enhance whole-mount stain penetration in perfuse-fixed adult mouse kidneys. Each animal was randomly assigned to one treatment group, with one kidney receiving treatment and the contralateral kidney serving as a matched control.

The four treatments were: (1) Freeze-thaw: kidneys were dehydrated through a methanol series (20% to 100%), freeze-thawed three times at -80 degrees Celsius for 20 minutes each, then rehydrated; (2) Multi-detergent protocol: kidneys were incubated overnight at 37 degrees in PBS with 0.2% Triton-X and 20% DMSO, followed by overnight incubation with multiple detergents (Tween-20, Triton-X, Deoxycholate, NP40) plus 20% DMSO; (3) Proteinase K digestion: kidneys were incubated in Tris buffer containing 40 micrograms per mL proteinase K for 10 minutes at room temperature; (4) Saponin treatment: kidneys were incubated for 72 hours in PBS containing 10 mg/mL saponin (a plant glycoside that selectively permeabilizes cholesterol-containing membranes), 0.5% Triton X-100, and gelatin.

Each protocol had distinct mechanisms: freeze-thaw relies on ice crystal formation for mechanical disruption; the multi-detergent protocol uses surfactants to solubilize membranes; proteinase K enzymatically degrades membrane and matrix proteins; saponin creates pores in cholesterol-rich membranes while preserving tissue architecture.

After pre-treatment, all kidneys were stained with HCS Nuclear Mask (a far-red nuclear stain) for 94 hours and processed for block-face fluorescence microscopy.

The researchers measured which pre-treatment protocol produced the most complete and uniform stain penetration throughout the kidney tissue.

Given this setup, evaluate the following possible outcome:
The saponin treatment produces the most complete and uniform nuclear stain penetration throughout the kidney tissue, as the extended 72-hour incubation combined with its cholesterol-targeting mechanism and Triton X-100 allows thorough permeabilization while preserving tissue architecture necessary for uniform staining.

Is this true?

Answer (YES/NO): YES